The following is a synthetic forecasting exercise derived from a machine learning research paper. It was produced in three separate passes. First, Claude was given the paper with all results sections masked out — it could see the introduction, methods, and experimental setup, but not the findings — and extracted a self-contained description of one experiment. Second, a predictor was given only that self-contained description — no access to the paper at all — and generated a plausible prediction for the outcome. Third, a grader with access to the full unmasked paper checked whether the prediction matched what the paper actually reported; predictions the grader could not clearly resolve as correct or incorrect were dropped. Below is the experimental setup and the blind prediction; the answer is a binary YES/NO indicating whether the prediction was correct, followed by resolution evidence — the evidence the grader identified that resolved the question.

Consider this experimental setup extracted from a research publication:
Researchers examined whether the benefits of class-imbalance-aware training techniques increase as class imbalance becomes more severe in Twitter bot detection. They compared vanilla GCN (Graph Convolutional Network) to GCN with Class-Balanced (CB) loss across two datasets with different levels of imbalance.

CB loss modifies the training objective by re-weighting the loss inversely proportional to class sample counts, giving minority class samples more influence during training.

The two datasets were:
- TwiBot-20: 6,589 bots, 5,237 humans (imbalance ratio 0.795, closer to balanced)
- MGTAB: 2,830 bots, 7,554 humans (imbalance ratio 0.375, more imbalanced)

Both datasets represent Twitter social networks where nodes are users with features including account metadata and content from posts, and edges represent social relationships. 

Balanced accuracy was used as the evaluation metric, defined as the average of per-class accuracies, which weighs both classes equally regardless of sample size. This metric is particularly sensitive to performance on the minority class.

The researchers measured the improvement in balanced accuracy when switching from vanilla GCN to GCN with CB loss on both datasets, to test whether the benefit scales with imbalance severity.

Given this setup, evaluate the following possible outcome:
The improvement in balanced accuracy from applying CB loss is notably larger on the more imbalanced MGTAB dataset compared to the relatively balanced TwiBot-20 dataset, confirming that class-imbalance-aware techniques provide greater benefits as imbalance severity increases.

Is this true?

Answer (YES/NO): YES